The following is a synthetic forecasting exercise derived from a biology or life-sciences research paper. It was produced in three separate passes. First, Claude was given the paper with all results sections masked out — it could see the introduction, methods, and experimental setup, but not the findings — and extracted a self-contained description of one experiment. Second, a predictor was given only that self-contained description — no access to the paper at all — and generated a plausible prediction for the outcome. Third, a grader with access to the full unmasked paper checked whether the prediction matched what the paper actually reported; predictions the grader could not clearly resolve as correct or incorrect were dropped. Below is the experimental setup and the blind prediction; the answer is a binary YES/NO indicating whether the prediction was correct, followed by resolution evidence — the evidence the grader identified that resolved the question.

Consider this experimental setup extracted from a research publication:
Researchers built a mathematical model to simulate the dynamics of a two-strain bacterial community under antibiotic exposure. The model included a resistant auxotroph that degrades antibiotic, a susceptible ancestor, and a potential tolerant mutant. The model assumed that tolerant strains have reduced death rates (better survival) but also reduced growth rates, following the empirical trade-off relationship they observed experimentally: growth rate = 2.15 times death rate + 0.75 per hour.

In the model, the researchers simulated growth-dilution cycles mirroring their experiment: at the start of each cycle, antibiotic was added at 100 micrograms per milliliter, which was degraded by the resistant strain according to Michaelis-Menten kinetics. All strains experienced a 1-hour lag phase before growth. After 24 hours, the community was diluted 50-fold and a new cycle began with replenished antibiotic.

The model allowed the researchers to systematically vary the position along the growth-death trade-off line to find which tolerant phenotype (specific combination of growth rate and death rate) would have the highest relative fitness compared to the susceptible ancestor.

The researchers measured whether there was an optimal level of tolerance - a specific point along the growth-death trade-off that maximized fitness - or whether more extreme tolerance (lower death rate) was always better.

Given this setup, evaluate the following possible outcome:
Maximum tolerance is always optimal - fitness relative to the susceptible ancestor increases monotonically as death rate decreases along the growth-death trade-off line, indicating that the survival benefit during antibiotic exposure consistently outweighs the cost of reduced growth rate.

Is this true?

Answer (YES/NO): NO